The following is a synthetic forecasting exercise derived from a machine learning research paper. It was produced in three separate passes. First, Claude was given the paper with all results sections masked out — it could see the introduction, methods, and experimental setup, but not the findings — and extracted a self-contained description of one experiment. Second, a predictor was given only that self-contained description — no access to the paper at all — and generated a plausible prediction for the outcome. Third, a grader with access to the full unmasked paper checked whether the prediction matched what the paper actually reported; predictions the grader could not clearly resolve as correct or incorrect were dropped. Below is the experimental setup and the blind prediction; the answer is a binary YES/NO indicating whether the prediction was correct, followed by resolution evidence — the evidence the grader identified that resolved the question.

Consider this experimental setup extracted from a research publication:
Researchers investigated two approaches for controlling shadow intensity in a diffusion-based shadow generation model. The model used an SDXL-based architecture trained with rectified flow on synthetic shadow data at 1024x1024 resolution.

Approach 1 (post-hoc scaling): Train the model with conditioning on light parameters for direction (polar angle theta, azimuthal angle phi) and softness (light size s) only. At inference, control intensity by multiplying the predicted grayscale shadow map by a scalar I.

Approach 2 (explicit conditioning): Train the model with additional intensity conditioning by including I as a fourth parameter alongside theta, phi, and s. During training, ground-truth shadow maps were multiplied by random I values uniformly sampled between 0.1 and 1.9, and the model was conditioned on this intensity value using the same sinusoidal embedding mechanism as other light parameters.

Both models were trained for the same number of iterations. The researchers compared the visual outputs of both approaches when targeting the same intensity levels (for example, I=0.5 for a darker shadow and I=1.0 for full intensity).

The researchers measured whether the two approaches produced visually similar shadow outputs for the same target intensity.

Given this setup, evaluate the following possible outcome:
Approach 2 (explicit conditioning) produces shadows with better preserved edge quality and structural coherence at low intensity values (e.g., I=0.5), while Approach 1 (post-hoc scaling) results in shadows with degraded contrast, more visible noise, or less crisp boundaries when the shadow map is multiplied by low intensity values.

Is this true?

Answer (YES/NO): NO